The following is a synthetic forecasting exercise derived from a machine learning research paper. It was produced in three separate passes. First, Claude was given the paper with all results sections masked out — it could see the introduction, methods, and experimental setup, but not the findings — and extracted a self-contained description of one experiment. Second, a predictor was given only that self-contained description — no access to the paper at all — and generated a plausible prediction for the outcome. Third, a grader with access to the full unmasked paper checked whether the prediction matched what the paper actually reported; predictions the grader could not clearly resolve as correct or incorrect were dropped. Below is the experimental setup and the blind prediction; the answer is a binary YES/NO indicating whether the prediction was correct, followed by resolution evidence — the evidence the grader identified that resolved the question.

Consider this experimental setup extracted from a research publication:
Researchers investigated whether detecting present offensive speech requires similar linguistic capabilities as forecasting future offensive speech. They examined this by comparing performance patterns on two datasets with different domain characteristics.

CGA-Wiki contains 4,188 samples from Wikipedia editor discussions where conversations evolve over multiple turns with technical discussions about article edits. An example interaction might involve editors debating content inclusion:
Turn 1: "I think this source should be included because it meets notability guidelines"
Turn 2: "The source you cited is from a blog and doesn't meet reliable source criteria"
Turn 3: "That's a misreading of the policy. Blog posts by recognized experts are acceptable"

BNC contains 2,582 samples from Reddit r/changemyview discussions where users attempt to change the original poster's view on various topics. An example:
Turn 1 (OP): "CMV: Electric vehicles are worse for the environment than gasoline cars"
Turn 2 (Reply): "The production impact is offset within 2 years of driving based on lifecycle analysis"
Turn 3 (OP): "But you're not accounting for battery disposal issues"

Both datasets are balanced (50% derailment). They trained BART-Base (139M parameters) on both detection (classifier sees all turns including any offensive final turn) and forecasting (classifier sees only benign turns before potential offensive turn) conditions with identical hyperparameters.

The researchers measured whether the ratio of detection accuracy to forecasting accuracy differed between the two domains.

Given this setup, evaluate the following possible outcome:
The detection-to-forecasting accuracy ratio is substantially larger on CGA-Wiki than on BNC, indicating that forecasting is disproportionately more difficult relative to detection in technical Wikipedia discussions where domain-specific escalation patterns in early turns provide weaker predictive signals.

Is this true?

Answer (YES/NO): YES